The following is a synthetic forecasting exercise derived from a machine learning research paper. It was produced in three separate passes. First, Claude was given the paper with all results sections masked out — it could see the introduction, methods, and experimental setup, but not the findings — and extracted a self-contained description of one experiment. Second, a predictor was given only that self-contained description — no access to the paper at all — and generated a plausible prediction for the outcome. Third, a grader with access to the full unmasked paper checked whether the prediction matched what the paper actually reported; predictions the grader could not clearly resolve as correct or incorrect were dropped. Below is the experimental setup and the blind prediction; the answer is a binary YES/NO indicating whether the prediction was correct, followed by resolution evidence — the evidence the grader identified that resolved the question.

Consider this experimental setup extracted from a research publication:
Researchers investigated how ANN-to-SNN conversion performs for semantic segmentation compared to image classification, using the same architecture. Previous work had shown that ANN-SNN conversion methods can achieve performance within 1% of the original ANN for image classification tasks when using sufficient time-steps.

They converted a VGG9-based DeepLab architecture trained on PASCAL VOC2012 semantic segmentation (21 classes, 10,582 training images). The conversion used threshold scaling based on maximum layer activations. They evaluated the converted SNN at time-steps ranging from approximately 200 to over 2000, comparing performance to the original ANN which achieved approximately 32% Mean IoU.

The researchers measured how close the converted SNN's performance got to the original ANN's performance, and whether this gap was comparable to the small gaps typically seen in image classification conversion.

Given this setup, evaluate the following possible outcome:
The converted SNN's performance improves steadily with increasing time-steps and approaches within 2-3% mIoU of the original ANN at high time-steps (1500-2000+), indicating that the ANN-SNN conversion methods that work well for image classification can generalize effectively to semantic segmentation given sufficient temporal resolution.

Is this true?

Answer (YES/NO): NO